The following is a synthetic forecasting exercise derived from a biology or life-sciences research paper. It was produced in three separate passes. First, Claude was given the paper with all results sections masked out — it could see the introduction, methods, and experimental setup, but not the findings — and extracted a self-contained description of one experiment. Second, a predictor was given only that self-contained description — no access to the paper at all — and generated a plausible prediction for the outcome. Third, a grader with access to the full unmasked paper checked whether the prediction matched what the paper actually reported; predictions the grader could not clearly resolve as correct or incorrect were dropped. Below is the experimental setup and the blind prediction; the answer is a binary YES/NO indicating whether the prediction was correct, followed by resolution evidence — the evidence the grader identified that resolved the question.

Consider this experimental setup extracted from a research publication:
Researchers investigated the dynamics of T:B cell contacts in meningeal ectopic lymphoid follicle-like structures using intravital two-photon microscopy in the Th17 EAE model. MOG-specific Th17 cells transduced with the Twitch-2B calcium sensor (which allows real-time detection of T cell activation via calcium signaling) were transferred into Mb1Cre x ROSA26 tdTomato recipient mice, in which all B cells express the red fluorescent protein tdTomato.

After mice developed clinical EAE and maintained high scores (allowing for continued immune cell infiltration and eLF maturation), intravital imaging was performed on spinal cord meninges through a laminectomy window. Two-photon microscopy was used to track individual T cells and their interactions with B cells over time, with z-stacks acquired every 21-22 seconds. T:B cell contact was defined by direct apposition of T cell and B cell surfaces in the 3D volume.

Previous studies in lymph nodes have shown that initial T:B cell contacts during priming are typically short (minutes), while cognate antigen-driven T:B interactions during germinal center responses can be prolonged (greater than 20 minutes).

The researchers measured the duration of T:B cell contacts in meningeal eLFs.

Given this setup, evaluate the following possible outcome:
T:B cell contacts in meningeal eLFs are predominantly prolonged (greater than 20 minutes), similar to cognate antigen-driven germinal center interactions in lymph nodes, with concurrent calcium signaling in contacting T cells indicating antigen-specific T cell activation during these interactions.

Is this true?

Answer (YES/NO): YES